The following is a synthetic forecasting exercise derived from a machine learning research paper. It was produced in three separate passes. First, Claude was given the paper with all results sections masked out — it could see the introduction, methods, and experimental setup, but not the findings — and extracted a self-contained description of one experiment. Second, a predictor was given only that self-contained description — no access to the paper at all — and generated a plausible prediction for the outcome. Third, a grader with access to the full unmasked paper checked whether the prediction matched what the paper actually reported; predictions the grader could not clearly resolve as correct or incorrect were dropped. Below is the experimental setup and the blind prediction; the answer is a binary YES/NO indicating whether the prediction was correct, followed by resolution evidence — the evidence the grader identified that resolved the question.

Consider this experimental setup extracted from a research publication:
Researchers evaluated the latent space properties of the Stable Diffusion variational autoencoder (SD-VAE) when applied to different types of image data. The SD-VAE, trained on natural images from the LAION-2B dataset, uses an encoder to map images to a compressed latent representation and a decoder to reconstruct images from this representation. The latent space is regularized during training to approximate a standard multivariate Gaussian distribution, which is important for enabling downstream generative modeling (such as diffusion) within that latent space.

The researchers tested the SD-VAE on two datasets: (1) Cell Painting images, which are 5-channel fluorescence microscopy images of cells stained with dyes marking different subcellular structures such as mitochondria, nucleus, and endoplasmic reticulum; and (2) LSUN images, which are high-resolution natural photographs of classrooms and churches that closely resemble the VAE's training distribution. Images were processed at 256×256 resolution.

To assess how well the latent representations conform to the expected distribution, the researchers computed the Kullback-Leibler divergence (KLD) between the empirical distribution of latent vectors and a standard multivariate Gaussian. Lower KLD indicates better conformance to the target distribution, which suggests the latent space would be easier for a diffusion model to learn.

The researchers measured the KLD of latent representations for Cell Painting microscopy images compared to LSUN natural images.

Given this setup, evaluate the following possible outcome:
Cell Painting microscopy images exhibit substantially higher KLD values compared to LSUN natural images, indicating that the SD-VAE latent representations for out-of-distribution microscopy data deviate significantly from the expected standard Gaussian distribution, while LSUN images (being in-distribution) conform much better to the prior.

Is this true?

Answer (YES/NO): YES